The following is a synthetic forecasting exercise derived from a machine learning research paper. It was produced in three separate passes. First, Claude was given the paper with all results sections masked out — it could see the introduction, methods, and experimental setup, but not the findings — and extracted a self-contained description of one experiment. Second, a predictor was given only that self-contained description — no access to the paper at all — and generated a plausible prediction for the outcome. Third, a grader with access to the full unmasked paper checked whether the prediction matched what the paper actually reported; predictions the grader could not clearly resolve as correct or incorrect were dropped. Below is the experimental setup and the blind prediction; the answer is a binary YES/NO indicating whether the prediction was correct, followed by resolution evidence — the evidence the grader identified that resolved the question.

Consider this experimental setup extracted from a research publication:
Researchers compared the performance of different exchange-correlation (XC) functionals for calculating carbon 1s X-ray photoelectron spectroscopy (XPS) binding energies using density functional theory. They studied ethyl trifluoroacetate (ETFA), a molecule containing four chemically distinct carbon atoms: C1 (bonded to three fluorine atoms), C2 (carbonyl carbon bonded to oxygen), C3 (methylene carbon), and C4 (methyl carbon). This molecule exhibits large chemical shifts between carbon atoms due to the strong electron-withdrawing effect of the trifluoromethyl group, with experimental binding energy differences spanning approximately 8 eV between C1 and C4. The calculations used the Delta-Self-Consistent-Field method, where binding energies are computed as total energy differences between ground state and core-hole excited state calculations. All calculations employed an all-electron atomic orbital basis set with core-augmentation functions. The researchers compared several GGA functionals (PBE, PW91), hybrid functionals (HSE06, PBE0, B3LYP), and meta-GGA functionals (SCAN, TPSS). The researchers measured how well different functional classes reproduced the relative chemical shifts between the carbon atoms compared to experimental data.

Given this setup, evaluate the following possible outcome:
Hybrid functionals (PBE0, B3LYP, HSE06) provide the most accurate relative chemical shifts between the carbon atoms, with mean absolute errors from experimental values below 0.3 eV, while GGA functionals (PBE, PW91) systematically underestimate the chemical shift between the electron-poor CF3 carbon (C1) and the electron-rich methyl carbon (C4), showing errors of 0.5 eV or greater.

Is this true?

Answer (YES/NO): NO